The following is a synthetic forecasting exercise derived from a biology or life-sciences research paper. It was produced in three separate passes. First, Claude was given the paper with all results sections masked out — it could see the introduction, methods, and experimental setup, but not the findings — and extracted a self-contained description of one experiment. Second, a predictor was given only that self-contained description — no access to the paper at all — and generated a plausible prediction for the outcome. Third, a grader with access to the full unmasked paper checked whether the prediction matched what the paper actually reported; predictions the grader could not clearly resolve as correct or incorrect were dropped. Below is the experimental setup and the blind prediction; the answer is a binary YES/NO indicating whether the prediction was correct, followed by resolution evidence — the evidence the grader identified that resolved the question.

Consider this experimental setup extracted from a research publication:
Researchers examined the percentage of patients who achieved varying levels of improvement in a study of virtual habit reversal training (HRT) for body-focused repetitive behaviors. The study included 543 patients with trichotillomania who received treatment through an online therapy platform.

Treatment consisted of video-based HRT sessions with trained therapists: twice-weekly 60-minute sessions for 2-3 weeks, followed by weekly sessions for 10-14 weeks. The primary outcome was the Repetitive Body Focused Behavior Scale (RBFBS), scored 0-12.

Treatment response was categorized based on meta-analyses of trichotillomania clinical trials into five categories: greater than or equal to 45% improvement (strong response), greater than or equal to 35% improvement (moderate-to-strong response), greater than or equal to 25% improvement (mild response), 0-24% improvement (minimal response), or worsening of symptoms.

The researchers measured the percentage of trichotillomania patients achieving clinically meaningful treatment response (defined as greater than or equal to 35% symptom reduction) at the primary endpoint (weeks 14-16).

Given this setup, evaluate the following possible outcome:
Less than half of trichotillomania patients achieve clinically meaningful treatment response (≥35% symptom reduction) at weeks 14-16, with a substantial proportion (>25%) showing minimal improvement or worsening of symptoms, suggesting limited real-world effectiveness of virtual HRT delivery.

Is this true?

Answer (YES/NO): NO